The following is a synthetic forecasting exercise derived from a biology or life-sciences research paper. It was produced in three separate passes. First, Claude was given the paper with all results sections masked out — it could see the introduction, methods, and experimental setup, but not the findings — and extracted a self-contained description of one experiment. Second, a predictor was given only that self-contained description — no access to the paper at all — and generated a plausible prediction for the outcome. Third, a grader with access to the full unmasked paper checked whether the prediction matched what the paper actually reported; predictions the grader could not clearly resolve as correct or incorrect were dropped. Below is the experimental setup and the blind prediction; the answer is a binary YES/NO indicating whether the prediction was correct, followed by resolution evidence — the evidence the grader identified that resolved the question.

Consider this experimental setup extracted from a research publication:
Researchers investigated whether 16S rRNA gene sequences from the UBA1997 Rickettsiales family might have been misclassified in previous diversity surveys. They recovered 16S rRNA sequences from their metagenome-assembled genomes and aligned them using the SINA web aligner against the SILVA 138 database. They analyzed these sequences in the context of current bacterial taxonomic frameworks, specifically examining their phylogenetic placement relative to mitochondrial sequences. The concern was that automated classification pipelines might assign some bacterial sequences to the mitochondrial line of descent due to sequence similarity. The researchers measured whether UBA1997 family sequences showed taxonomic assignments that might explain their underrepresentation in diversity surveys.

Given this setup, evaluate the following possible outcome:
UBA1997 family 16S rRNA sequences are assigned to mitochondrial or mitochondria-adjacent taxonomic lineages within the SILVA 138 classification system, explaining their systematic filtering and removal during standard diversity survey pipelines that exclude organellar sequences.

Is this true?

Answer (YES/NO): YES